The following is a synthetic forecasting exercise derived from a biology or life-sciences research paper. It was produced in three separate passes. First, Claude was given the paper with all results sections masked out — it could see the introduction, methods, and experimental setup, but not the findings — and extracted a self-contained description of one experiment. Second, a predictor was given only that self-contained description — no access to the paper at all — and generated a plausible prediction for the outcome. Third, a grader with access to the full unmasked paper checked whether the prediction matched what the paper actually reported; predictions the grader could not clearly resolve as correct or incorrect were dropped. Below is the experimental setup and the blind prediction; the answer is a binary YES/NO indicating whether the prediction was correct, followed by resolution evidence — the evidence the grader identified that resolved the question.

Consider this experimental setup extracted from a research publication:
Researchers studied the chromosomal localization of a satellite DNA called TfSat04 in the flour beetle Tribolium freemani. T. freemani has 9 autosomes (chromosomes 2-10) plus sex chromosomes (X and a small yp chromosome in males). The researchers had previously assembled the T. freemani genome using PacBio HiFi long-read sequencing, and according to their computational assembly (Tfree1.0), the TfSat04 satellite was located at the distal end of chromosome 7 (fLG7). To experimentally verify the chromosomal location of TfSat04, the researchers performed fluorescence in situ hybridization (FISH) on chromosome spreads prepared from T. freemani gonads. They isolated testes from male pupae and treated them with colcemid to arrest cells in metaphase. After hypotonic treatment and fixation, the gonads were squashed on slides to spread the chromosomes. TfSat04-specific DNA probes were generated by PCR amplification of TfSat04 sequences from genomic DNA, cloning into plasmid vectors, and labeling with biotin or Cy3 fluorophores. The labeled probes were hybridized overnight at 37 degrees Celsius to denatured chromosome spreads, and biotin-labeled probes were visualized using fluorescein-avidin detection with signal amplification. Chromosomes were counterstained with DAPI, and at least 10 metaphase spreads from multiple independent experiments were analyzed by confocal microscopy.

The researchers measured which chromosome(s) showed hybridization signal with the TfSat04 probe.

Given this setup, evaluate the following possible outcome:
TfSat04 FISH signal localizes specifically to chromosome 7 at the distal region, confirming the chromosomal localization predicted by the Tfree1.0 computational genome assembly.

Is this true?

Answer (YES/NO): NO